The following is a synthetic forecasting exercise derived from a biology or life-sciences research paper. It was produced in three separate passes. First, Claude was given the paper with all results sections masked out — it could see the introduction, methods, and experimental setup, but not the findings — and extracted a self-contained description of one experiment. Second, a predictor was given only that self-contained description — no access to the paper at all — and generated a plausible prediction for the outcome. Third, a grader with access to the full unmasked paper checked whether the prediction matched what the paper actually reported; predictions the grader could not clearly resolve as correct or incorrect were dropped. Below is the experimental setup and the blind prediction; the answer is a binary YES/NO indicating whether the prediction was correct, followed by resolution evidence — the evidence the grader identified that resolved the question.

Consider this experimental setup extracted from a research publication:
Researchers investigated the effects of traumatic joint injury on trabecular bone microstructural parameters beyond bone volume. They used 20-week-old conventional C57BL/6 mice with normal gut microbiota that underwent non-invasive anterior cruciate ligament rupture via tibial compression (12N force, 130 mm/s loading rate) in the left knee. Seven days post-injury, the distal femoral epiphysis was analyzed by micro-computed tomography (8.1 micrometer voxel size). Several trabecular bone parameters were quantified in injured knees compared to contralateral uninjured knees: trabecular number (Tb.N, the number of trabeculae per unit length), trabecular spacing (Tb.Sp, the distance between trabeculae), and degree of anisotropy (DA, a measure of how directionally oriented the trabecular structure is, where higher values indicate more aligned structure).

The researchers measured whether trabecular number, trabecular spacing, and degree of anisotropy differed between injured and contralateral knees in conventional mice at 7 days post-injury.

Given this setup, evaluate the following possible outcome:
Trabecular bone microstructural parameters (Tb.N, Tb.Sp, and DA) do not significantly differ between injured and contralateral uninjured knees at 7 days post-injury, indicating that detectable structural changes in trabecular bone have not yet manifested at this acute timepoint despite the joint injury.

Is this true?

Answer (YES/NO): YES